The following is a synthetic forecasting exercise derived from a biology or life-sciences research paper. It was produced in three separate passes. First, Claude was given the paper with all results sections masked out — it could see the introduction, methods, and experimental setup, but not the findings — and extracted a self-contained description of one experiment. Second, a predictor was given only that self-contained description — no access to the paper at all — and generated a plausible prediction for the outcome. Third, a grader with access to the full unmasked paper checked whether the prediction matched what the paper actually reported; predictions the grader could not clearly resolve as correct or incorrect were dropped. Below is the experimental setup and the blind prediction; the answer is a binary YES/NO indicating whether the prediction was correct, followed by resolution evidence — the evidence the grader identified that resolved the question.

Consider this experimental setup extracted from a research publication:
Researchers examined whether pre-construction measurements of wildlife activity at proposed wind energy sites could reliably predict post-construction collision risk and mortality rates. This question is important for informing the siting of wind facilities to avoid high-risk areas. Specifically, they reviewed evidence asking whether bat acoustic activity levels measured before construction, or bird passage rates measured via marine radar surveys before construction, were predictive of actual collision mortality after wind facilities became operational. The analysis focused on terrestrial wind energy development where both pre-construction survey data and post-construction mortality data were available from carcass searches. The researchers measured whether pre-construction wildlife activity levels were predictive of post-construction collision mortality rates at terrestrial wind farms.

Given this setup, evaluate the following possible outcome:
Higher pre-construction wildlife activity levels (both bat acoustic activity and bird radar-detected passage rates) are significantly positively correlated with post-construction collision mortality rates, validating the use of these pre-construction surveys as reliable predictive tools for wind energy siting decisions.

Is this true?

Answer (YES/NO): NO